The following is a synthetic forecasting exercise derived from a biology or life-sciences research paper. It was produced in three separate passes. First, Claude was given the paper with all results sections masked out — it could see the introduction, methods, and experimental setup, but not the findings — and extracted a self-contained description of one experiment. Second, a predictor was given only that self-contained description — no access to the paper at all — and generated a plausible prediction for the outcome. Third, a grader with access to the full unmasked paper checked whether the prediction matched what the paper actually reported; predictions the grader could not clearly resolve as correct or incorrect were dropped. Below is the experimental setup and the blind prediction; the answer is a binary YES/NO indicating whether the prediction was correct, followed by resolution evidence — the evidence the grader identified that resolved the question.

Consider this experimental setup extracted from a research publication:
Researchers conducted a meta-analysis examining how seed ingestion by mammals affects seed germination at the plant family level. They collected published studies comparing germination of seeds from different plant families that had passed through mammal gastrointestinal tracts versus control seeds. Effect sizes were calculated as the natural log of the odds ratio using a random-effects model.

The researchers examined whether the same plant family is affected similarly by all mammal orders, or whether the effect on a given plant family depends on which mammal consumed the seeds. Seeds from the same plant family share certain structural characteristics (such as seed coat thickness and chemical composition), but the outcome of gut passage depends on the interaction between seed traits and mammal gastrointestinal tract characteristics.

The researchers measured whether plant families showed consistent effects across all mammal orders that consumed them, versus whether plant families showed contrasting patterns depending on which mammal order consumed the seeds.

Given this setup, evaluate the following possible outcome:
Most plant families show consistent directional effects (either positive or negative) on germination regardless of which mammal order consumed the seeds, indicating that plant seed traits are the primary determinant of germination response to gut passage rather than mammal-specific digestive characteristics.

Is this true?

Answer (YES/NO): NO